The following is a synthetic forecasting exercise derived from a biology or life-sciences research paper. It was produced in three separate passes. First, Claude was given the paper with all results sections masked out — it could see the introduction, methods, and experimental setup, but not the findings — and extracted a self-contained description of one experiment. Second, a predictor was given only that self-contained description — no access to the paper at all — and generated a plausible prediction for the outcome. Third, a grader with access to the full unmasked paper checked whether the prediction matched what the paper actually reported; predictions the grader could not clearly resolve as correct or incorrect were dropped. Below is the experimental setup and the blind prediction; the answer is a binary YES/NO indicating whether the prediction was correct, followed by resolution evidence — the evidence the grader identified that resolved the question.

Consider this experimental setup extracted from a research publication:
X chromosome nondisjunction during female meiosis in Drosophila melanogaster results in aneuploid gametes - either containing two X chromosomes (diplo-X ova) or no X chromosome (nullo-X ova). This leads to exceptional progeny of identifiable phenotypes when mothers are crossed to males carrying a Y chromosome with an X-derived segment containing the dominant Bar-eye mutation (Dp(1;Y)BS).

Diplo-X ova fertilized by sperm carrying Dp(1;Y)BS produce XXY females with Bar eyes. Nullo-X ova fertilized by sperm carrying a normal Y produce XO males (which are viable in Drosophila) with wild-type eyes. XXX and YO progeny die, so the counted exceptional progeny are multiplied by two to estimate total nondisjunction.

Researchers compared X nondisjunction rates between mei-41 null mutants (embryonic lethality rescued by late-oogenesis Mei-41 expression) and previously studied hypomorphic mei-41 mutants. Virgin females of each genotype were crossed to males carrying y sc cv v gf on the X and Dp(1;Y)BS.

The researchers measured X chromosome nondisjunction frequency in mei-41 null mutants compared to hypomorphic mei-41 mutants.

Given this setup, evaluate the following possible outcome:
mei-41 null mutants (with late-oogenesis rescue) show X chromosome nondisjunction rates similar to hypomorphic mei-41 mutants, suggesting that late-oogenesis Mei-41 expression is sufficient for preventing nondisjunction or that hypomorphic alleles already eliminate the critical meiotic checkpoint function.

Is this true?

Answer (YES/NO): NO